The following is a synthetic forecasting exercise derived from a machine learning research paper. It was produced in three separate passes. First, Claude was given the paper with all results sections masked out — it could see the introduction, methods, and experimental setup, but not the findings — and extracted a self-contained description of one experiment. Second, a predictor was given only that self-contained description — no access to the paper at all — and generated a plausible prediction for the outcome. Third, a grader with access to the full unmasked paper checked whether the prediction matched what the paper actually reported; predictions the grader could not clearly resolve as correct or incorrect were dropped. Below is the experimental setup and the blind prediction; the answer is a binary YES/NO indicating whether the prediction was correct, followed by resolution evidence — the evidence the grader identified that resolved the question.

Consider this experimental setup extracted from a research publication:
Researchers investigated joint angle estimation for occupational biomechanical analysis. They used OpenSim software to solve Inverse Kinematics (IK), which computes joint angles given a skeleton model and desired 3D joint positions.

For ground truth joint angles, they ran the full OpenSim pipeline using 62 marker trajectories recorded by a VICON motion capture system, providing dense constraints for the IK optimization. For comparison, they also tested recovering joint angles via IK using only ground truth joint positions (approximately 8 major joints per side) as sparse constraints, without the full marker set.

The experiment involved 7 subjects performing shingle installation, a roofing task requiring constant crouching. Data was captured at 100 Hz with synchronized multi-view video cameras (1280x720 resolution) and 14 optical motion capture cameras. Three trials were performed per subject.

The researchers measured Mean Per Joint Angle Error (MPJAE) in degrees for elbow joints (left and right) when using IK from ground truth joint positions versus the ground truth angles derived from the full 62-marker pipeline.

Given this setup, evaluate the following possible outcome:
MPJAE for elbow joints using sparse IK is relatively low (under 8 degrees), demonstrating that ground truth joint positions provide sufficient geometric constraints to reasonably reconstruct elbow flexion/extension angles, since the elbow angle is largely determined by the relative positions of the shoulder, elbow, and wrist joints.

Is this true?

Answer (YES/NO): NO